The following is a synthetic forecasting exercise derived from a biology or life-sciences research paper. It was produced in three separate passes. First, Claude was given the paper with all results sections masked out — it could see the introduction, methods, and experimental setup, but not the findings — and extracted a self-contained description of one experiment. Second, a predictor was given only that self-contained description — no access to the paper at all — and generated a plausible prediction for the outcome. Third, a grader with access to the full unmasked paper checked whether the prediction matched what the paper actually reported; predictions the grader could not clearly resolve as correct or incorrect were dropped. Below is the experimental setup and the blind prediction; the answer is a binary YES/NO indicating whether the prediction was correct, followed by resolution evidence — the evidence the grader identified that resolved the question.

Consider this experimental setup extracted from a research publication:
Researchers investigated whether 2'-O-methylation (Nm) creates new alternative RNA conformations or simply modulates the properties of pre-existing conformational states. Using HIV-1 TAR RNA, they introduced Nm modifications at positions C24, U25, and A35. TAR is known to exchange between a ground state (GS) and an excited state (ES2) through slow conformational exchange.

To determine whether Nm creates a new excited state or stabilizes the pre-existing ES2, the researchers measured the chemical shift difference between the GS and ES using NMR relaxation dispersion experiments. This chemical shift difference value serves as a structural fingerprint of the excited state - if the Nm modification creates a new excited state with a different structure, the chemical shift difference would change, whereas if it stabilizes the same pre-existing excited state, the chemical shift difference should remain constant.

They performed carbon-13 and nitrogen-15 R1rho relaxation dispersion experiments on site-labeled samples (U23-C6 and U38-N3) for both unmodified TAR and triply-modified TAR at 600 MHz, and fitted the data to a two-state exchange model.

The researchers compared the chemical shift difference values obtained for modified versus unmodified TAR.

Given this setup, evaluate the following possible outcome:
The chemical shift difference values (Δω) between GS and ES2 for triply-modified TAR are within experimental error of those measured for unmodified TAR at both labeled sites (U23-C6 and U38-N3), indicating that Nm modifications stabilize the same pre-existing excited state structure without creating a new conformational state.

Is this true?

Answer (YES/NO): YES